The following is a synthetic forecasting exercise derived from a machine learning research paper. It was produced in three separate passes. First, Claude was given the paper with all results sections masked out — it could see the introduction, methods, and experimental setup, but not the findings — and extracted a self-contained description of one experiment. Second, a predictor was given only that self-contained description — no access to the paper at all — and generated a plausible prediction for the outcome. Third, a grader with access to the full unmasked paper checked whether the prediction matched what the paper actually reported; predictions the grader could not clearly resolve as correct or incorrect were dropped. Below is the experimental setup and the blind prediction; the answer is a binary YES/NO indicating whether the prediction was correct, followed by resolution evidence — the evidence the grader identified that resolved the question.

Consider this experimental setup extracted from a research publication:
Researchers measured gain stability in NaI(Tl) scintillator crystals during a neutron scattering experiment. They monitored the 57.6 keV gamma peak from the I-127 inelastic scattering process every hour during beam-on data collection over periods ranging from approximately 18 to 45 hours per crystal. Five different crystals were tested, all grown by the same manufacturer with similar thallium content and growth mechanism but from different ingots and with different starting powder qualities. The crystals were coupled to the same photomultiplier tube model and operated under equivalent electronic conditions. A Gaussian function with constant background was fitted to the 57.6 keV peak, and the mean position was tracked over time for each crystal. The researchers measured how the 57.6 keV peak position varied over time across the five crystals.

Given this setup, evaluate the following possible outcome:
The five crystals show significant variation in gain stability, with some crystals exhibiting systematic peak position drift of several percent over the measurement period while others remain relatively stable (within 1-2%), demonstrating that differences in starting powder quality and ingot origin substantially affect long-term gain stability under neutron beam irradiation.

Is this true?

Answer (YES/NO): NO